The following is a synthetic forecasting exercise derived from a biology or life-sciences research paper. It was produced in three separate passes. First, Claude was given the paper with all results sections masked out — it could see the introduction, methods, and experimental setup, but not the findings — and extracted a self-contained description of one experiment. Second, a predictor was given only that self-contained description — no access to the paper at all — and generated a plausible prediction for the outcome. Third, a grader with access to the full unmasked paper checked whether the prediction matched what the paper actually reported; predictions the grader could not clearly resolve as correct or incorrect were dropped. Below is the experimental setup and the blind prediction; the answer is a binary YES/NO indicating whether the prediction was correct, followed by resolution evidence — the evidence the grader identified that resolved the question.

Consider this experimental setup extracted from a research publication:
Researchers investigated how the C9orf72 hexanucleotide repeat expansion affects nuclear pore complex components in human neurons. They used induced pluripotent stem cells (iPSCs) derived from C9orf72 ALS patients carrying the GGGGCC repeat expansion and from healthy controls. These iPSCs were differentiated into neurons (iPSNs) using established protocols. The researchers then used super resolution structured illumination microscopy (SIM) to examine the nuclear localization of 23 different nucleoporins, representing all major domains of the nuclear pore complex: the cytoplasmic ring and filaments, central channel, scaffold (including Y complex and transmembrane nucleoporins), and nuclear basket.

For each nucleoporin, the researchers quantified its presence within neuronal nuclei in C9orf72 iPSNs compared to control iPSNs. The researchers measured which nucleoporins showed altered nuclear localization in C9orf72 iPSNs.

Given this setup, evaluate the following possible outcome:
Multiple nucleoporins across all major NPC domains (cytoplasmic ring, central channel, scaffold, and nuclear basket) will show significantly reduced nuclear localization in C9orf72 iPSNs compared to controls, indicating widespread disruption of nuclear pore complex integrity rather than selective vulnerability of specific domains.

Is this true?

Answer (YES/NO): NO